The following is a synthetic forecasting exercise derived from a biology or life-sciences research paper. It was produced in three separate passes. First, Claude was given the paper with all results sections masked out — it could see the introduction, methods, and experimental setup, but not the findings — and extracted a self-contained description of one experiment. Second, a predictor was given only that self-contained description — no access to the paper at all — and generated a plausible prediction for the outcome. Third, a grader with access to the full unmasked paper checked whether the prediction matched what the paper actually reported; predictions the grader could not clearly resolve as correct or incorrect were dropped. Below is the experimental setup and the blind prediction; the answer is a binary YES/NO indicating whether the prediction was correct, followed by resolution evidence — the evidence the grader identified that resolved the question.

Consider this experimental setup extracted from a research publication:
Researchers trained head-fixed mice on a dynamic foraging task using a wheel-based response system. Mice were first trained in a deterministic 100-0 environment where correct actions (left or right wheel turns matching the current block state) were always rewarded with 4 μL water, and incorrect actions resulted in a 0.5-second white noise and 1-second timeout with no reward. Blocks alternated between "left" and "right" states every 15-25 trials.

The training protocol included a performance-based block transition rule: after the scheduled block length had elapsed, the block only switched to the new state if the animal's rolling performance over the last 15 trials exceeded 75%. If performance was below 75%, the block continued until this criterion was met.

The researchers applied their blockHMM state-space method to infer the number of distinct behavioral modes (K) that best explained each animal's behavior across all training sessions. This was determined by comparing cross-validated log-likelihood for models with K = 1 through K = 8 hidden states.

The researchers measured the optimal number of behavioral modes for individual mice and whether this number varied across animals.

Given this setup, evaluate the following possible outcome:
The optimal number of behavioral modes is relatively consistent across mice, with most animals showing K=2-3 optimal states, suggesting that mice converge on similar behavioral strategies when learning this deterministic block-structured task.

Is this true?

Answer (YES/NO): NO